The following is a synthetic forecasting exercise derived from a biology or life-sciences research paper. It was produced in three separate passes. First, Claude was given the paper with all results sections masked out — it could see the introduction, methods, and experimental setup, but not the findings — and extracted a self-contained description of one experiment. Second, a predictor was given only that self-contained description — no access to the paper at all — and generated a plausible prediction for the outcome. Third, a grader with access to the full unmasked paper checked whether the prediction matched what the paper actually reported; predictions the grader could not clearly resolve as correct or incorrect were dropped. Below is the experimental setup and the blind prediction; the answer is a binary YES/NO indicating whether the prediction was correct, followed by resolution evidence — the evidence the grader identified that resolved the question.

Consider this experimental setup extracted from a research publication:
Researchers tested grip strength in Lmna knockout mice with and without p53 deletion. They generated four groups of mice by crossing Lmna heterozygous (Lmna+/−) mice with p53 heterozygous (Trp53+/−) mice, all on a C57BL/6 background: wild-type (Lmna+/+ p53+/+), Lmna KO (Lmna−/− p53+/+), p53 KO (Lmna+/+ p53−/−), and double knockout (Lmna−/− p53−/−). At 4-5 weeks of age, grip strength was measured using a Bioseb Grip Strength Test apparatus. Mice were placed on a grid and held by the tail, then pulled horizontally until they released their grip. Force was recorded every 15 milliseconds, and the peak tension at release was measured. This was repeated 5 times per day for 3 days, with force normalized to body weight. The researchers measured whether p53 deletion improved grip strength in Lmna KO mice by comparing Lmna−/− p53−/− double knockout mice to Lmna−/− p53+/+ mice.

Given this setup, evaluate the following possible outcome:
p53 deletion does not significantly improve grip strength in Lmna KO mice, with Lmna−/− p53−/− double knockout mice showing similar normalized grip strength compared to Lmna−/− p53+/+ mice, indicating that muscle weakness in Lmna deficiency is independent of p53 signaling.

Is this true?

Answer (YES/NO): YES